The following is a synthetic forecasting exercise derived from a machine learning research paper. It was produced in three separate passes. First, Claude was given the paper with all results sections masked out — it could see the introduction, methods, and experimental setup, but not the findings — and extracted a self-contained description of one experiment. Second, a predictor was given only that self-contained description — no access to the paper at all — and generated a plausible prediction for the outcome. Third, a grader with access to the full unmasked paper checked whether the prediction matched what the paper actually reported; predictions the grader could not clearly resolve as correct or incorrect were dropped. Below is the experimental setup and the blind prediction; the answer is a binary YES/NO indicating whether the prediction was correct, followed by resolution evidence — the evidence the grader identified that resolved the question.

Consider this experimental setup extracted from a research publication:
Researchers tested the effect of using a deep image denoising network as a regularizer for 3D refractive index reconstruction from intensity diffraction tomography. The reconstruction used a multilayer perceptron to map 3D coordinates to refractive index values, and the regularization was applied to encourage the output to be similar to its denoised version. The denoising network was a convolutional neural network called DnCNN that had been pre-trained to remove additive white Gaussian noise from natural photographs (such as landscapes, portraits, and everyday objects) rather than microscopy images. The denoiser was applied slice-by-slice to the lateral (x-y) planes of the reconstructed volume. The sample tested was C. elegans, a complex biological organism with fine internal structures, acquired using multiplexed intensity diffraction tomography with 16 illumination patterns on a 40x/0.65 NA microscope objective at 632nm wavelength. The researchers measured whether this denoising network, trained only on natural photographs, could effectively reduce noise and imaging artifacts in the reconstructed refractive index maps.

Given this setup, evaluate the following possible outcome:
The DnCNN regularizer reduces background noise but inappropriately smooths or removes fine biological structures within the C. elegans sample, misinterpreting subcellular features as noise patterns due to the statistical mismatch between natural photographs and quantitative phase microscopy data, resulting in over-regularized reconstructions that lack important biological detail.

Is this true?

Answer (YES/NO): NO